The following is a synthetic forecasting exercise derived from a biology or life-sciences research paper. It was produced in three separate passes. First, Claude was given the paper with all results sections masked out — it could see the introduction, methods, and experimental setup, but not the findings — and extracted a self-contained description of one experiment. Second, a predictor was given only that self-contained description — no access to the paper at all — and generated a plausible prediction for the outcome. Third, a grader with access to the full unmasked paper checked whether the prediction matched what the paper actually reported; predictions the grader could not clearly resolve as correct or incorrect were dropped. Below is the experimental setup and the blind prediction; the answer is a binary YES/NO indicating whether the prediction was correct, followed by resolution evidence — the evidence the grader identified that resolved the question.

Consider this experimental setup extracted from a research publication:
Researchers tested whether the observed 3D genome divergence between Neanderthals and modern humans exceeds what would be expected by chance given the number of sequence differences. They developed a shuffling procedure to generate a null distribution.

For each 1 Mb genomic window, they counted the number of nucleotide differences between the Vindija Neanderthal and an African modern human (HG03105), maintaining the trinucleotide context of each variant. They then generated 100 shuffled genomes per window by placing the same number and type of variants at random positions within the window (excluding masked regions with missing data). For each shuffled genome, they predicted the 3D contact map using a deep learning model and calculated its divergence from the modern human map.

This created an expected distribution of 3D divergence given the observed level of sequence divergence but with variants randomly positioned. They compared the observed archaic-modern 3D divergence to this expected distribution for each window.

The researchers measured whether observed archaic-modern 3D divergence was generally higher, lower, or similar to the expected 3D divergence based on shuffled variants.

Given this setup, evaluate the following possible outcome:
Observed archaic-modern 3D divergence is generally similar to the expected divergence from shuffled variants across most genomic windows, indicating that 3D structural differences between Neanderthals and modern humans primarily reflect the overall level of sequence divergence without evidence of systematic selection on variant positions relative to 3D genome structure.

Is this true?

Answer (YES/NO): NO